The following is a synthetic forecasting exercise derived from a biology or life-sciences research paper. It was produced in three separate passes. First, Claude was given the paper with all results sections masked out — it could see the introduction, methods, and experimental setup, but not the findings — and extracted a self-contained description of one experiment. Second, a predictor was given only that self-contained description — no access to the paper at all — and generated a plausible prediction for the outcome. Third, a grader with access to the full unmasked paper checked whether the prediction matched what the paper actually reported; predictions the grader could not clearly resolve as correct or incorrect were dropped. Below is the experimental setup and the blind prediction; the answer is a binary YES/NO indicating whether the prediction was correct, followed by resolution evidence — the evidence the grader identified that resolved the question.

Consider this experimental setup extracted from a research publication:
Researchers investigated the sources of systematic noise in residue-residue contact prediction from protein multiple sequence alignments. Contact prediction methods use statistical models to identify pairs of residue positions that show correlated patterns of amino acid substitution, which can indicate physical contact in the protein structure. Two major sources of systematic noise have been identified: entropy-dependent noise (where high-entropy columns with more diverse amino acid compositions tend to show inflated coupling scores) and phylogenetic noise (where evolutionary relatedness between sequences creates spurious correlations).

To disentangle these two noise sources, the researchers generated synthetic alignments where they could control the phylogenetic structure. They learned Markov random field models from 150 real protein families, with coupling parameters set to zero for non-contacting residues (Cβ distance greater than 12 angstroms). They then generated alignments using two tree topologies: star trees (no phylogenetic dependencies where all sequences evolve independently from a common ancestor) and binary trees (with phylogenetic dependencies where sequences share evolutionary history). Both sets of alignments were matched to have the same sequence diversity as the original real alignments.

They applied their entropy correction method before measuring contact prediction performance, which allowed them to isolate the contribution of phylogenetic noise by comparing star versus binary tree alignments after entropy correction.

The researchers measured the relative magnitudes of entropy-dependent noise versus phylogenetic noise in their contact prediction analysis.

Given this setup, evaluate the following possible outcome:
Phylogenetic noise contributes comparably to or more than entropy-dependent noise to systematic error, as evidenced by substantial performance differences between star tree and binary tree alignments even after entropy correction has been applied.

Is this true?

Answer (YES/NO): NO